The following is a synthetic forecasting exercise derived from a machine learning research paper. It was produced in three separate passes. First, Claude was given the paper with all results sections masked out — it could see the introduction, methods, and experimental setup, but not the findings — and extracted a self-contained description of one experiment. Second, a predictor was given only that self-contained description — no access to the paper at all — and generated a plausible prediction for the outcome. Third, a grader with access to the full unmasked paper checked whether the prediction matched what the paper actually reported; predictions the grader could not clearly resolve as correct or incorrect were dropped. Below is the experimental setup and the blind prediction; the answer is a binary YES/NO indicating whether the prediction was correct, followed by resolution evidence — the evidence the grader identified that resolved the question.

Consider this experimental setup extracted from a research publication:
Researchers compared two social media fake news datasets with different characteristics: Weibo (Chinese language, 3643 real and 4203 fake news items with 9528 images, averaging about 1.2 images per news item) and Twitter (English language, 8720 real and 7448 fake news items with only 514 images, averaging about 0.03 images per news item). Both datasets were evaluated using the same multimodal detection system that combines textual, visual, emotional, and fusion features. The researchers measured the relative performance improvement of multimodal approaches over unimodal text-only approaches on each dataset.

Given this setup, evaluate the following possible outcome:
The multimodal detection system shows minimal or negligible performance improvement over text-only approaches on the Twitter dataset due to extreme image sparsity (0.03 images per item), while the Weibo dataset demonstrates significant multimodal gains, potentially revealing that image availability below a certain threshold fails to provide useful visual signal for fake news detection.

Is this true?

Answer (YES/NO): NO